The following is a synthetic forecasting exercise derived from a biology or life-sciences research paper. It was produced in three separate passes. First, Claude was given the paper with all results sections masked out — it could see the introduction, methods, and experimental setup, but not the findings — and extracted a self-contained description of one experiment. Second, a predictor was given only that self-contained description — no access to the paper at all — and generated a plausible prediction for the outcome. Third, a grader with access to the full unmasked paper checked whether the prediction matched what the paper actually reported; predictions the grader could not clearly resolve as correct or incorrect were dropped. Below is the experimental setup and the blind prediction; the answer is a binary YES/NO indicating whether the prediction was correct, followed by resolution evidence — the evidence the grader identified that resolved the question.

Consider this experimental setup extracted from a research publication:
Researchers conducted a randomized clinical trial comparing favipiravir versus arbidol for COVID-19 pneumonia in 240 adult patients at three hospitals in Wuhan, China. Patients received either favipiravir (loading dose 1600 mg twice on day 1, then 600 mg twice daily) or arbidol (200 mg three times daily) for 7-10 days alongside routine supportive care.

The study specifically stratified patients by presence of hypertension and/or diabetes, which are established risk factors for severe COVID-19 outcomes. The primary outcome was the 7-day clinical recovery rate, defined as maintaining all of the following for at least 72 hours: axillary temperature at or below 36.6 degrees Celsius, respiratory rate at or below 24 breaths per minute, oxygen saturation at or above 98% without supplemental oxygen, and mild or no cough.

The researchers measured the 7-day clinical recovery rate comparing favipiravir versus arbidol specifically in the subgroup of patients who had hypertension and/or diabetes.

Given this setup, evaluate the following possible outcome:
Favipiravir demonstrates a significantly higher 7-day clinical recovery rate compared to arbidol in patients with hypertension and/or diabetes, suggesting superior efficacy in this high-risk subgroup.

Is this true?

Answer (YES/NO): NO